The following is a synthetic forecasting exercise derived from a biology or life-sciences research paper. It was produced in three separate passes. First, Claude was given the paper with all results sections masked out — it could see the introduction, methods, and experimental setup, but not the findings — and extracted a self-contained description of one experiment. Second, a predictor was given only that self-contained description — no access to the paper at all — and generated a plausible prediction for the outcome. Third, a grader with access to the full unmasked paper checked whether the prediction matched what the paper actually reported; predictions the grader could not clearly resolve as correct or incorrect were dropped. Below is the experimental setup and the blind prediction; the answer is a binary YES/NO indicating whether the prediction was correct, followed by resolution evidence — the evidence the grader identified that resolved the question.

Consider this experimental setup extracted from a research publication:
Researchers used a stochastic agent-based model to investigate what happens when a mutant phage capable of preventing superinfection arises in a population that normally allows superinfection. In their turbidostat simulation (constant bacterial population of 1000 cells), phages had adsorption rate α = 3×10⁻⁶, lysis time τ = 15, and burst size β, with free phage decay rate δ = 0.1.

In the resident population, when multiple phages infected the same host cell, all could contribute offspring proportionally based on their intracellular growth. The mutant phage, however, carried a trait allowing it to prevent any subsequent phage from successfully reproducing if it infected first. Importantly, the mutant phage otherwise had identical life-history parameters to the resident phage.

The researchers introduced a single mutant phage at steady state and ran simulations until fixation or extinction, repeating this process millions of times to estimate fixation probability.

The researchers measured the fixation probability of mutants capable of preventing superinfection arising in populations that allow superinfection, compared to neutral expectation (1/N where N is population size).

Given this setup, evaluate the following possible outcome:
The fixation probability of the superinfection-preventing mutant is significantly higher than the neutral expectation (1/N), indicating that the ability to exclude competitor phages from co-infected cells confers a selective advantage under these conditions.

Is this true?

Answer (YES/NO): YES